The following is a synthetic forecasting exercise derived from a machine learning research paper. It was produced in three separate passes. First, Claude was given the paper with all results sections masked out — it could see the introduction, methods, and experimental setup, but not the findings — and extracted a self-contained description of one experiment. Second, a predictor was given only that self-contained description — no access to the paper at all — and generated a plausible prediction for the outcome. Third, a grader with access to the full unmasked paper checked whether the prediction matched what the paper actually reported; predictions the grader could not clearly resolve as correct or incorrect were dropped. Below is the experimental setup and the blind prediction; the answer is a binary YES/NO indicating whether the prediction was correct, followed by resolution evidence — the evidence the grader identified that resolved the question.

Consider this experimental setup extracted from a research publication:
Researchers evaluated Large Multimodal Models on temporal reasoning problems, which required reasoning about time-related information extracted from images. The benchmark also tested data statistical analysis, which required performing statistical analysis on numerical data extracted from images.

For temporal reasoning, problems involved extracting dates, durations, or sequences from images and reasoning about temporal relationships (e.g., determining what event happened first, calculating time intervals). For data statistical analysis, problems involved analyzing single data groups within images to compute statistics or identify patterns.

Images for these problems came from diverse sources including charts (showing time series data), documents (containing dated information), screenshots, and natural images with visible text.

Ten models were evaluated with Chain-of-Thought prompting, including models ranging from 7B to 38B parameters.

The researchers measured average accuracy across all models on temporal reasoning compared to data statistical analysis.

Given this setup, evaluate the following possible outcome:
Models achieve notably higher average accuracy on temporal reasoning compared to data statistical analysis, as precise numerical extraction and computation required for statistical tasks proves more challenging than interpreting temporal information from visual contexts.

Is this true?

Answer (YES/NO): YES